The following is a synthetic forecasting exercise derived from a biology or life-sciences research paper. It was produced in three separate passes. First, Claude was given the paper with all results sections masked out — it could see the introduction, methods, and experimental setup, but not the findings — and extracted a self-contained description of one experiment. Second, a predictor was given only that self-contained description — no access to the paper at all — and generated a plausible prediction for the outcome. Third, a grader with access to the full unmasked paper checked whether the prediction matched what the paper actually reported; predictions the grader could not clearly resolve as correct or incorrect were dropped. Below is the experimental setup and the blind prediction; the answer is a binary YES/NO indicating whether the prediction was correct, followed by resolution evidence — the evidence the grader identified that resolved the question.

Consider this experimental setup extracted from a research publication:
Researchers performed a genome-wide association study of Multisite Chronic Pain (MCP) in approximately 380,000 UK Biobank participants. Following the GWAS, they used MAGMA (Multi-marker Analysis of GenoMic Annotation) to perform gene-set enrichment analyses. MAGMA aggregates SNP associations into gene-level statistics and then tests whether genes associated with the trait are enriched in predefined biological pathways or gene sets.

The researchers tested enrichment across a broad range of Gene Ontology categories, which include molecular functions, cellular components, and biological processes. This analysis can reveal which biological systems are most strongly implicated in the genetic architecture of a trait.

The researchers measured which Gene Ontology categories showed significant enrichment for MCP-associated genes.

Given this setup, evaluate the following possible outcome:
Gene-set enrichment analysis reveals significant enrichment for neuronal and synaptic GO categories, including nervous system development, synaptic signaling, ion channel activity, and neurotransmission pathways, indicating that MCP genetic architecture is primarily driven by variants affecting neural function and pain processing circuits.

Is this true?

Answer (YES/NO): NO